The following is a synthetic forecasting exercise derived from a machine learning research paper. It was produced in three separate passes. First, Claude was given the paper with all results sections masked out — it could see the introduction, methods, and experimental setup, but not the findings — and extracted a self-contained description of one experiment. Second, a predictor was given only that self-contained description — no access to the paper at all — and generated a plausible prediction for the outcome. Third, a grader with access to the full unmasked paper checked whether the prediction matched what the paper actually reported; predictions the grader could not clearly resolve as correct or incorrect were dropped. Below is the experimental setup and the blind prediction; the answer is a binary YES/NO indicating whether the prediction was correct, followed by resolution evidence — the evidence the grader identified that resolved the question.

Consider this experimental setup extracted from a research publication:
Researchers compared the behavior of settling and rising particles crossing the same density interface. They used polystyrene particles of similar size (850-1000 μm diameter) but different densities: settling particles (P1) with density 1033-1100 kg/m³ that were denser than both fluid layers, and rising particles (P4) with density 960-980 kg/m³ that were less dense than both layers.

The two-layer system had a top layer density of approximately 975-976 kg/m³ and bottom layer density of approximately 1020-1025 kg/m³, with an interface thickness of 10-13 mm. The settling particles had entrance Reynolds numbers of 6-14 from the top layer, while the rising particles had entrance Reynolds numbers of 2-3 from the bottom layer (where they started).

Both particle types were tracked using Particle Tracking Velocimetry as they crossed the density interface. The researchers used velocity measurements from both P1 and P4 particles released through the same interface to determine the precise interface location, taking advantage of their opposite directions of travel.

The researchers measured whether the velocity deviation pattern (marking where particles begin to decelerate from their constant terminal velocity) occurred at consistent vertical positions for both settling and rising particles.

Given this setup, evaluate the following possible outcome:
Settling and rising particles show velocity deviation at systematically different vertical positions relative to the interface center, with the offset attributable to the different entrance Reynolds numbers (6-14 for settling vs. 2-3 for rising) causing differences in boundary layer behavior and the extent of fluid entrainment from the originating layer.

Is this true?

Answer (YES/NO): NO